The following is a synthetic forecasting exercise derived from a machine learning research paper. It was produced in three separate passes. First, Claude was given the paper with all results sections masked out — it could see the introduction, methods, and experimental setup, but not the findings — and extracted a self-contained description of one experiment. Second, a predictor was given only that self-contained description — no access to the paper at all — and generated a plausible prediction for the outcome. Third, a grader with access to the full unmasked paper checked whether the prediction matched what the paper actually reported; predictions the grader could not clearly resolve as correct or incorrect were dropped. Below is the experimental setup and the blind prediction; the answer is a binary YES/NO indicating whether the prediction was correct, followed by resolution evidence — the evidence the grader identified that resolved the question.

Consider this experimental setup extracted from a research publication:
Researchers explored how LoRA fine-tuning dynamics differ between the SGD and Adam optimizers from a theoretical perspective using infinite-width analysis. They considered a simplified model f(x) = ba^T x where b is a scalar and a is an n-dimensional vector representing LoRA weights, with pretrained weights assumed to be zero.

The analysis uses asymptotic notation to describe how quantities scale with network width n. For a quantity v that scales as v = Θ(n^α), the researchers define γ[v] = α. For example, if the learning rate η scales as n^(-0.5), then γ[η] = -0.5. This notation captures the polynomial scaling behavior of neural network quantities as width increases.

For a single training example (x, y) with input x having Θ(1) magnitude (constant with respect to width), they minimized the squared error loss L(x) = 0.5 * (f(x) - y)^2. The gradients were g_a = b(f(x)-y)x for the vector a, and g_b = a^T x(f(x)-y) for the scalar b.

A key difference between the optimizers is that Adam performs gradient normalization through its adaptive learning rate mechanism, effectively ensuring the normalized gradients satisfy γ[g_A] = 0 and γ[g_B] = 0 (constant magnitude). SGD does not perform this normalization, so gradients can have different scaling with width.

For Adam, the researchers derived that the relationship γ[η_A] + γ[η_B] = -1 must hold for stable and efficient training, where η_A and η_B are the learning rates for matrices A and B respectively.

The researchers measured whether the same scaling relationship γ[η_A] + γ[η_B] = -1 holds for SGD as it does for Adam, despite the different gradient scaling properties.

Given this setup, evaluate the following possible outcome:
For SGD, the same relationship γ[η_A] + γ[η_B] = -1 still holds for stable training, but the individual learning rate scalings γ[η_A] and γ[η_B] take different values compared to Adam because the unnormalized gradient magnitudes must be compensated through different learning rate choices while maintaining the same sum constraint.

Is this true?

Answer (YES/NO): NO